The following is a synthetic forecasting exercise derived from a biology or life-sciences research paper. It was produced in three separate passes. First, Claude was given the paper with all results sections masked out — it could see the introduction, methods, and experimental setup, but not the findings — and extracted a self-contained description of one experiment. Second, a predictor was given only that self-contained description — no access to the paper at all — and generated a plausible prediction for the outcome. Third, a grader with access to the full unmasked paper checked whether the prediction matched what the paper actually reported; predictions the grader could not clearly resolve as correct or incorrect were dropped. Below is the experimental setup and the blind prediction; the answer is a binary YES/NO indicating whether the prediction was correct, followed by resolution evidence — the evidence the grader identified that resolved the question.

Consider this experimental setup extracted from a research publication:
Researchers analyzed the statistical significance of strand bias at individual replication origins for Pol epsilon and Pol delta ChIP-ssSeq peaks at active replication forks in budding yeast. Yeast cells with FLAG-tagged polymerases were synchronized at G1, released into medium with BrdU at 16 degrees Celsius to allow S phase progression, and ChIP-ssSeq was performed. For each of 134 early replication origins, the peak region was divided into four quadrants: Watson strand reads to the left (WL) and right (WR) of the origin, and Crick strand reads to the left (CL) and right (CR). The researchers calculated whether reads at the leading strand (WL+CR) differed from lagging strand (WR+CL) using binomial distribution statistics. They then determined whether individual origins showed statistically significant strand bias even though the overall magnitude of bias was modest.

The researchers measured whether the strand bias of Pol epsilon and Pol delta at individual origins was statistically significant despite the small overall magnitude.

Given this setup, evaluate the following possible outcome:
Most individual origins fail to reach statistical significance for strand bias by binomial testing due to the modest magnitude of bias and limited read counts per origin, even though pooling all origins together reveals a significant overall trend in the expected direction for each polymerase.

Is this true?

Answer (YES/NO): NO